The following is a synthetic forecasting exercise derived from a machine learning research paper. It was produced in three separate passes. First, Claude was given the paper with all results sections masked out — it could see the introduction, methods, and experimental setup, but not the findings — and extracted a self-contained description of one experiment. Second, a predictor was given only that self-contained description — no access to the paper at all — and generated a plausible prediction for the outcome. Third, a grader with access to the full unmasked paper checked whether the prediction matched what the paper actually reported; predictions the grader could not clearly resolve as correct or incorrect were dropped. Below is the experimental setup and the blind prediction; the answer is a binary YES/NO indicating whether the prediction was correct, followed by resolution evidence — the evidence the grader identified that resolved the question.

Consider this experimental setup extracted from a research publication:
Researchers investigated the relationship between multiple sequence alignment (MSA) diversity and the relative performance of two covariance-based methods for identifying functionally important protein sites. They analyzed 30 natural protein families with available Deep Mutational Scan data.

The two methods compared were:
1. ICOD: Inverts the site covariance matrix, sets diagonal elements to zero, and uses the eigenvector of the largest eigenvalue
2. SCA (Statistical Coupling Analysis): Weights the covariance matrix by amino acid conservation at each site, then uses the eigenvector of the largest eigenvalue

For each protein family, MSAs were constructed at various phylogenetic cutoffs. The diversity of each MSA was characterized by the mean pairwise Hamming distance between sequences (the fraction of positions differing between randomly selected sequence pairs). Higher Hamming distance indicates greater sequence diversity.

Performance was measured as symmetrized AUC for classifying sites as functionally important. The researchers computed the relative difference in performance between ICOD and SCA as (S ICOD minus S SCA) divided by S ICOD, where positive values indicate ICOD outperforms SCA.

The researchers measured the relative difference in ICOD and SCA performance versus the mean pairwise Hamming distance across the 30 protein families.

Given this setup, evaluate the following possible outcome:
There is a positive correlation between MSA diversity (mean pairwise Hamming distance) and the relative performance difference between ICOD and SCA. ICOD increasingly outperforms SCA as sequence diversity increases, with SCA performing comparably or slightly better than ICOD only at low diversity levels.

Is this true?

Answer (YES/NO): NO